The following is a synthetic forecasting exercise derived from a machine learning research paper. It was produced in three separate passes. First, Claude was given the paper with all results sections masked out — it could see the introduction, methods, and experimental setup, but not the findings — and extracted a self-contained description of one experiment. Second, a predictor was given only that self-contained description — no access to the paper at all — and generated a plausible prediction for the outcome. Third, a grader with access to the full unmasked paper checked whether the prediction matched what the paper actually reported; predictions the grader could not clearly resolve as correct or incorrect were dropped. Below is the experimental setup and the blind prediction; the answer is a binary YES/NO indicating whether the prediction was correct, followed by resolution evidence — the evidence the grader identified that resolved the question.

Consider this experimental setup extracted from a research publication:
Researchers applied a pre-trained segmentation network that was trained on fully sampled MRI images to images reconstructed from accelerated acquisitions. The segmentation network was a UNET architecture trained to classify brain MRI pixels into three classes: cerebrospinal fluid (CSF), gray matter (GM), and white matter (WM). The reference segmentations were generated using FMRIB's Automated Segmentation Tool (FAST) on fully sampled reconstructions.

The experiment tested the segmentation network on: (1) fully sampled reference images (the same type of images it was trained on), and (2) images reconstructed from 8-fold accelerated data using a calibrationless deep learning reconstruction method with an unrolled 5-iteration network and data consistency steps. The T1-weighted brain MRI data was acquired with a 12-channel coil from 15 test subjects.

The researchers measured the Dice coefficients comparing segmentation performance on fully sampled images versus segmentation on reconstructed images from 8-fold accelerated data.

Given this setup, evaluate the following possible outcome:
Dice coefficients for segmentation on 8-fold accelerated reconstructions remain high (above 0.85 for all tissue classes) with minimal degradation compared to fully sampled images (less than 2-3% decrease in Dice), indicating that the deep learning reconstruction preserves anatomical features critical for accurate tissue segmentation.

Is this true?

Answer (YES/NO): NO